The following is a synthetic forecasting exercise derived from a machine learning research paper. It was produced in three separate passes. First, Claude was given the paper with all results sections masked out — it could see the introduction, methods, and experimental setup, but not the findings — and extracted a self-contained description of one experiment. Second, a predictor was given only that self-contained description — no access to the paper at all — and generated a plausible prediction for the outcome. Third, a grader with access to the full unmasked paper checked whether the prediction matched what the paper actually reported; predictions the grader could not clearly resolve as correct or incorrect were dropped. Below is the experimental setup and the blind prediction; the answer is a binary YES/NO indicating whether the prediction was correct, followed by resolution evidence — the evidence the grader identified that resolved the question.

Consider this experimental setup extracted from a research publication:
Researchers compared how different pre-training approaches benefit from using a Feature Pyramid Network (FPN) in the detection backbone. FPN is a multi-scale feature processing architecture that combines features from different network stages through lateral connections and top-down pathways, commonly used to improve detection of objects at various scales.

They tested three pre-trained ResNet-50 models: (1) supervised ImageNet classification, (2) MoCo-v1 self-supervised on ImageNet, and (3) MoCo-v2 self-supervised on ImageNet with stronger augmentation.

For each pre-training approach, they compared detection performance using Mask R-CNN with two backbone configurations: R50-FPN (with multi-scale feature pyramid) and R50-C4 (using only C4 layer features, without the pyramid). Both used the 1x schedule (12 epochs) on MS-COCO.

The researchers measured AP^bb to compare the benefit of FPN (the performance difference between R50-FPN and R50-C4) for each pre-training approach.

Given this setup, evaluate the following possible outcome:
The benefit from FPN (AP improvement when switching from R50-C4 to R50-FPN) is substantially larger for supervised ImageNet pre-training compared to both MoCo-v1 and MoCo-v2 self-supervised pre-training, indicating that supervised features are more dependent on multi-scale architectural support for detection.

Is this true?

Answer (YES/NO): YES